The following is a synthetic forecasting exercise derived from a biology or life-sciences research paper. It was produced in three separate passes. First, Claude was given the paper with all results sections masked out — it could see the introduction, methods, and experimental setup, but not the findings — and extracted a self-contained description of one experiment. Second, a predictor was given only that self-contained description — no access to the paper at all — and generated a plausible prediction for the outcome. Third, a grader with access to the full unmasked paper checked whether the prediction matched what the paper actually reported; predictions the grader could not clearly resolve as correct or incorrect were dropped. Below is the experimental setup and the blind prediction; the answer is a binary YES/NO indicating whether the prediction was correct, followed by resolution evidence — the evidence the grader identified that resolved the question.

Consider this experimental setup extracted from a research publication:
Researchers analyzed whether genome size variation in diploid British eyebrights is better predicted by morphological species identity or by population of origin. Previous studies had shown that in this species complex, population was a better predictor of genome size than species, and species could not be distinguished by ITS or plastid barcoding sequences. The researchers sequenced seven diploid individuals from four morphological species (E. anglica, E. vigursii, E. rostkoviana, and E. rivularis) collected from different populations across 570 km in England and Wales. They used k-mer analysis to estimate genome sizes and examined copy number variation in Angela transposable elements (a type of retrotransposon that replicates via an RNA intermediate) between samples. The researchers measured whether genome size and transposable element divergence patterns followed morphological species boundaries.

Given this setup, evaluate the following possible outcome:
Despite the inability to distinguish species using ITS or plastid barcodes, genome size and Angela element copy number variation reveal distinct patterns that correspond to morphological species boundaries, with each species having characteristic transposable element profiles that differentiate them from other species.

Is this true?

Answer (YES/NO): YES